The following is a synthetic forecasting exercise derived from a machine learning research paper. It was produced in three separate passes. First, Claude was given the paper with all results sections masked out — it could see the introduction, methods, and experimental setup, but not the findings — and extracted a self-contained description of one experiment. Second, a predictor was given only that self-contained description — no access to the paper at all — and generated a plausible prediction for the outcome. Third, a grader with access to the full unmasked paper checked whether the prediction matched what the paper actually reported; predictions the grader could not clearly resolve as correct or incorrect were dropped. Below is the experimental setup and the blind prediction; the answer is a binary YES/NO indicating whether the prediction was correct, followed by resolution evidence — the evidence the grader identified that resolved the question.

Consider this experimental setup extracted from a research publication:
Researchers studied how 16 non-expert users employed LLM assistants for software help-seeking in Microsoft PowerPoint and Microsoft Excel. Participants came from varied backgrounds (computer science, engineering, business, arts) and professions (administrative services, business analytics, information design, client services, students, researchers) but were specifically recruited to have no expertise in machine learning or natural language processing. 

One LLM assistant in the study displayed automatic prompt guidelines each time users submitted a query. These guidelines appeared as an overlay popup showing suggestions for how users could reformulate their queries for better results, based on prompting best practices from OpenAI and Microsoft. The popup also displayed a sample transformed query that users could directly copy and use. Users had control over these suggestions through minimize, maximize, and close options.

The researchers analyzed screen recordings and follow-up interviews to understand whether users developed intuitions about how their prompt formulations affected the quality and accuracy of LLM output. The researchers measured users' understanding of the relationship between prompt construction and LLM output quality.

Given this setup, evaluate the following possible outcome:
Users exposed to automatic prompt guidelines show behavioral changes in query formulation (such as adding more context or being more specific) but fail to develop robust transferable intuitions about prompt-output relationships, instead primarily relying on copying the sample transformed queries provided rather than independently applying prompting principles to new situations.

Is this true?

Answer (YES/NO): NO